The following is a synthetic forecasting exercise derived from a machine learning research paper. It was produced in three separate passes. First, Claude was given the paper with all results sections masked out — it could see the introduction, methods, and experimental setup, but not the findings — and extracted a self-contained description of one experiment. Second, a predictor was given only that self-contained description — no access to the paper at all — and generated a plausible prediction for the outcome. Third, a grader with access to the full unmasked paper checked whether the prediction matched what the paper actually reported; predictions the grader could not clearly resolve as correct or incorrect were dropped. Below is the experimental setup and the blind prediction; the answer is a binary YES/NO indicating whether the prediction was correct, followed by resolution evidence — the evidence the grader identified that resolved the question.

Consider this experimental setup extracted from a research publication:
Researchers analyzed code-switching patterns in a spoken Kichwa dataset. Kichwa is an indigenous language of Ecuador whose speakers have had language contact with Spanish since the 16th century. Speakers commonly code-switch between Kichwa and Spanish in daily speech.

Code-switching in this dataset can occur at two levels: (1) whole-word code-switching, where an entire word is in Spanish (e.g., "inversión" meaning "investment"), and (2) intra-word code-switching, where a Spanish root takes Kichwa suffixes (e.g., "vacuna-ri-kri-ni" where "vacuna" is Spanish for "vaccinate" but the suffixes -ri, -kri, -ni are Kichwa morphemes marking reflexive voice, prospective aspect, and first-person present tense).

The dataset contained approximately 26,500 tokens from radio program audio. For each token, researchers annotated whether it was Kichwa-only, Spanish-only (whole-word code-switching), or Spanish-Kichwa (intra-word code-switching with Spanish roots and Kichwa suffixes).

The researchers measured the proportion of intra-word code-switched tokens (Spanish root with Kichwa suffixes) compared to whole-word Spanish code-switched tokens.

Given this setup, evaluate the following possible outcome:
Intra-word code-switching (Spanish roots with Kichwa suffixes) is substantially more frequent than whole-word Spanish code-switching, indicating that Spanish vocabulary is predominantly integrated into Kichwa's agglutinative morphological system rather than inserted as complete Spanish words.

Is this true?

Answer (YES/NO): NO